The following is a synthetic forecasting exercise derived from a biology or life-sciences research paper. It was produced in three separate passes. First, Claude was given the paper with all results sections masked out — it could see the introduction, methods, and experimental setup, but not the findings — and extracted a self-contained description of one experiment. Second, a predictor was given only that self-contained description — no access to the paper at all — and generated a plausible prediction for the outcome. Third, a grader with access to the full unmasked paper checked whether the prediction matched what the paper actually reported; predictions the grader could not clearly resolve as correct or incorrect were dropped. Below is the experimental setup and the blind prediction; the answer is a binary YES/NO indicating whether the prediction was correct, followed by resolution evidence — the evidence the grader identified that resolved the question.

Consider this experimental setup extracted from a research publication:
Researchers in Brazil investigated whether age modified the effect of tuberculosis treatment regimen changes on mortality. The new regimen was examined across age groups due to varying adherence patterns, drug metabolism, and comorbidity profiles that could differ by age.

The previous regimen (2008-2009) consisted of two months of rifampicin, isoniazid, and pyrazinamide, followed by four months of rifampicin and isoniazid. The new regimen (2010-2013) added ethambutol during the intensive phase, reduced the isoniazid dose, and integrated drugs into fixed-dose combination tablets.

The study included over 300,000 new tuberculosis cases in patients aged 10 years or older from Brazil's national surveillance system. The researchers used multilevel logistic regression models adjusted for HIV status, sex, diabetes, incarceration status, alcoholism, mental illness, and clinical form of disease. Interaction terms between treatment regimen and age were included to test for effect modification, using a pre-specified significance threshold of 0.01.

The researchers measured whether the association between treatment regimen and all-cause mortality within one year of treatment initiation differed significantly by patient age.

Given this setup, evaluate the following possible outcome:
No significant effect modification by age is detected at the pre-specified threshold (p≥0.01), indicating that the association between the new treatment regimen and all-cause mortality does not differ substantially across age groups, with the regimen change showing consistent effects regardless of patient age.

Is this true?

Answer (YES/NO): YES